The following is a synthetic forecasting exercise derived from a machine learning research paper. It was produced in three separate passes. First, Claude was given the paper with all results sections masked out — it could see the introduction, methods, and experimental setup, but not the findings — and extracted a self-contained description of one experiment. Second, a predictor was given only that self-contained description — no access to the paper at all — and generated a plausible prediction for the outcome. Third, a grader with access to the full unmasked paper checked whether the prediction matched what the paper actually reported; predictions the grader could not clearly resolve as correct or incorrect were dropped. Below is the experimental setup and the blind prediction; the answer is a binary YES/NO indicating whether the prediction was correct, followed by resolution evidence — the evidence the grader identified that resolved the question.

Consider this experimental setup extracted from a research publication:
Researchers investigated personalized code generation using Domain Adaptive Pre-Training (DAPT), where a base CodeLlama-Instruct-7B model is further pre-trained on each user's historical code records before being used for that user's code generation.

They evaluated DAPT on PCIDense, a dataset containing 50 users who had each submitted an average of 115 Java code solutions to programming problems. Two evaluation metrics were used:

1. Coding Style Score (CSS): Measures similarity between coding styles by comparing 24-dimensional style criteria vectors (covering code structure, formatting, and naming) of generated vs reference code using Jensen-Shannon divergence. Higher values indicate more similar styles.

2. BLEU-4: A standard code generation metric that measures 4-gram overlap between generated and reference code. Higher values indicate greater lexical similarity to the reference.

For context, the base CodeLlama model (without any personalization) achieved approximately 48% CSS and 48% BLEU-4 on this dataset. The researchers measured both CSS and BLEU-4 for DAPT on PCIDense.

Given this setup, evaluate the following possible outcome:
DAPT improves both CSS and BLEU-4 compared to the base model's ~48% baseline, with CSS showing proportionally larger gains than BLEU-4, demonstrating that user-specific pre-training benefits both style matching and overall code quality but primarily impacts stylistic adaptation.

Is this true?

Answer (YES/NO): NO